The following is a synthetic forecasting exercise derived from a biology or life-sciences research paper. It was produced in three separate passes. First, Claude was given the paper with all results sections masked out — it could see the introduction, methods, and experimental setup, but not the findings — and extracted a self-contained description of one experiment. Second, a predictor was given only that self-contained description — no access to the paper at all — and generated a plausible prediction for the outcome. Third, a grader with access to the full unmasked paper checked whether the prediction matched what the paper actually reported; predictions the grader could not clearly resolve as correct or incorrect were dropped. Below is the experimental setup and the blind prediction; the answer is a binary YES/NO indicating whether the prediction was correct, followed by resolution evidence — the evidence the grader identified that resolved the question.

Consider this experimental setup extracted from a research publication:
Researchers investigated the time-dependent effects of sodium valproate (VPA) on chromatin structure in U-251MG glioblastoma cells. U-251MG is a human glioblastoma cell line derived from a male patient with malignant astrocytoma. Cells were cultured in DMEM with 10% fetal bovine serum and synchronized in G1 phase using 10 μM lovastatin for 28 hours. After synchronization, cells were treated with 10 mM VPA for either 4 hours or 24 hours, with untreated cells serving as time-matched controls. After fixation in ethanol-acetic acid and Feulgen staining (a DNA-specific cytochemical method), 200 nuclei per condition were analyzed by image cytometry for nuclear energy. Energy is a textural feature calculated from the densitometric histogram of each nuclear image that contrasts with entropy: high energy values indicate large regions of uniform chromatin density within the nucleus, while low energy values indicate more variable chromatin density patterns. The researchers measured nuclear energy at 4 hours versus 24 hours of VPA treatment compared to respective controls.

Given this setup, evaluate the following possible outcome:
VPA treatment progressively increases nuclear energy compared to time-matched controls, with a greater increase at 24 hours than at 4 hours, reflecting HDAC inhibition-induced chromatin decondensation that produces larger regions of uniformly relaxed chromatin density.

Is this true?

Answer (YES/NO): NO